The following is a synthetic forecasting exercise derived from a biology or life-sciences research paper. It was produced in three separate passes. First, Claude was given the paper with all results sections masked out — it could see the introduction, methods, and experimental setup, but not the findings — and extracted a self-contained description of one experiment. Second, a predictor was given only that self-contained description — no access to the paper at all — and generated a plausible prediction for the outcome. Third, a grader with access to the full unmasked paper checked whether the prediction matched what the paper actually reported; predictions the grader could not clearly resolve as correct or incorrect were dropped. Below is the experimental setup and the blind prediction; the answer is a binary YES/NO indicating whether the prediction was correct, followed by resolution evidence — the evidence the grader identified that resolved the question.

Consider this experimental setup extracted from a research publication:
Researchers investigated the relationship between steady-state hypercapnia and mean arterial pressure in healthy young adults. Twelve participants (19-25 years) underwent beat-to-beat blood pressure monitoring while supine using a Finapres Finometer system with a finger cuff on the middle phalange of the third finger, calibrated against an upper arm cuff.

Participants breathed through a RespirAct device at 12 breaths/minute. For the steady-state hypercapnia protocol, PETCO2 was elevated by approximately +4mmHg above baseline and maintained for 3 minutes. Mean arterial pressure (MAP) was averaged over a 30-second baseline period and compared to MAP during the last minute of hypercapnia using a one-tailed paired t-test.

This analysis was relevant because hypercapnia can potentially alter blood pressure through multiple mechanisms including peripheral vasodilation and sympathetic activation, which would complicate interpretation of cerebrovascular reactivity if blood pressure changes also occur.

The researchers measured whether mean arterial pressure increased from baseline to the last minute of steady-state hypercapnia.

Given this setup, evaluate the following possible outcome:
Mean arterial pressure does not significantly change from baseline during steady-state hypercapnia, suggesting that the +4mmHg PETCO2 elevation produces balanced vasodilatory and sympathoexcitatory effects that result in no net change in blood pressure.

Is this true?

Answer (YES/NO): YES